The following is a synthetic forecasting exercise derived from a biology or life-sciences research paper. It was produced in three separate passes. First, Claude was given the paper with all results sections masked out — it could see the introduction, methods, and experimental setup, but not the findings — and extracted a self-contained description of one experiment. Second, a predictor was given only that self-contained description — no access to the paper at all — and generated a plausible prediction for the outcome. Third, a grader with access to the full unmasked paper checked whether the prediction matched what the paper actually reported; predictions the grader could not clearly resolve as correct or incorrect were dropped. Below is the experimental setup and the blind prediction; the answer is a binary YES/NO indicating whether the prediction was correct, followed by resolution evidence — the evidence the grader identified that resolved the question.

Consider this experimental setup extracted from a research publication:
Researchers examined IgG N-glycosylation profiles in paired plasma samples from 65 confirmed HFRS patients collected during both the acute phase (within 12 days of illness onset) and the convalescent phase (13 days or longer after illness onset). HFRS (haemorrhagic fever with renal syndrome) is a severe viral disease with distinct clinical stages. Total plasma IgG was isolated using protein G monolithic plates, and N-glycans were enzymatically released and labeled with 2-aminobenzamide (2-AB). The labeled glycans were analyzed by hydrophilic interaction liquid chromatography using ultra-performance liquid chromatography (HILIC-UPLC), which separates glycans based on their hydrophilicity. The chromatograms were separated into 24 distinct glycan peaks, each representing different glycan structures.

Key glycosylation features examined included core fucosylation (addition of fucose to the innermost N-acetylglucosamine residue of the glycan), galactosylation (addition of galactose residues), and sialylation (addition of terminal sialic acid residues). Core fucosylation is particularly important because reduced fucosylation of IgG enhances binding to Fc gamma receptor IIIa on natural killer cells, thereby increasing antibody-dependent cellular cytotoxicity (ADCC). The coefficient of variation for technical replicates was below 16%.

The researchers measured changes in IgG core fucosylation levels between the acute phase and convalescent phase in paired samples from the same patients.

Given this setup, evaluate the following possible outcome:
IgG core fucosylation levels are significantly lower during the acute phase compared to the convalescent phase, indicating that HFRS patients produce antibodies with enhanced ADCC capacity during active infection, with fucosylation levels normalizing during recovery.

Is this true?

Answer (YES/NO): YES